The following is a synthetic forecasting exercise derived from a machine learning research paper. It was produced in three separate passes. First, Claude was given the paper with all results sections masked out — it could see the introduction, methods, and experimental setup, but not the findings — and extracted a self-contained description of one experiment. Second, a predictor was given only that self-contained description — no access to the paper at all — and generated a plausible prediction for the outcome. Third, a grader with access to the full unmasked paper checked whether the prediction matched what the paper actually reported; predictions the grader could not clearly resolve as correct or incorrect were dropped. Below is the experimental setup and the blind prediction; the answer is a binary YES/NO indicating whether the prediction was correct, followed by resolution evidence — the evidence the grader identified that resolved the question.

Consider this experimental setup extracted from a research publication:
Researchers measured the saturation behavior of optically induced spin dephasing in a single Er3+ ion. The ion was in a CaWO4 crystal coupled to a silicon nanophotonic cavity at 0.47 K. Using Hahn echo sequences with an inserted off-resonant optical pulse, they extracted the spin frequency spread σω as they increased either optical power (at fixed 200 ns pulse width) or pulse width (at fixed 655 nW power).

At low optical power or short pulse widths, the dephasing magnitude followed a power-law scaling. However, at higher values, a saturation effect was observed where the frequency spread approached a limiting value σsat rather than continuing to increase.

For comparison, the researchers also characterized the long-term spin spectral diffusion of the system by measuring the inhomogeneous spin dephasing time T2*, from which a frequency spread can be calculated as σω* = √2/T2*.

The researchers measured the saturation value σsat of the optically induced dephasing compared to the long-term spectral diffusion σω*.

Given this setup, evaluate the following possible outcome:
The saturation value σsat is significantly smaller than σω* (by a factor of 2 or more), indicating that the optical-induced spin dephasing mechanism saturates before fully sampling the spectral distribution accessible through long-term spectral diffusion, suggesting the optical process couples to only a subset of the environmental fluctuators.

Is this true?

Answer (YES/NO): YES